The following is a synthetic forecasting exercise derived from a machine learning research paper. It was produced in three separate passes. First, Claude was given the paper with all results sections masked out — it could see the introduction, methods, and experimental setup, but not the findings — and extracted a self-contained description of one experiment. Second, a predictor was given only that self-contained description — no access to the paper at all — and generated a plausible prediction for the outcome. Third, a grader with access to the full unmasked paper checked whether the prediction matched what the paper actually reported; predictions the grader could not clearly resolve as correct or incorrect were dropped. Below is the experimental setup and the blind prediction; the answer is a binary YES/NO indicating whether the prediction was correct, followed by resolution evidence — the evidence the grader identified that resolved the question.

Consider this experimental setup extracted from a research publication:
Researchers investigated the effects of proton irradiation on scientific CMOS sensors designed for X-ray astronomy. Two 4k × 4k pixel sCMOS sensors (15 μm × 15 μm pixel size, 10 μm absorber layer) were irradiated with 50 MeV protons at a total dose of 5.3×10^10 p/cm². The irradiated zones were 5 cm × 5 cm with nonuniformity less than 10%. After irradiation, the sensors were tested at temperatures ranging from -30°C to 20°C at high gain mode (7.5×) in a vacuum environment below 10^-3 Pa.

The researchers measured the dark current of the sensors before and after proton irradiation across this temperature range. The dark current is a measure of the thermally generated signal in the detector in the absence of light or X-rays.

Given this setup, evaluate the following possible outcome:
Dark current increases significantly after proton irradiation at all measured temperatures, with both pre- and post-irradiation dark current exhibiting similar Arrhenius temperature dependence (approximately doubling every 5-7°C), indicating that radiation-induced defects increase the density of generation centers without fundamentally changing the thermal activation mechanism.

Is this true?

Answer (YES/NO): NO